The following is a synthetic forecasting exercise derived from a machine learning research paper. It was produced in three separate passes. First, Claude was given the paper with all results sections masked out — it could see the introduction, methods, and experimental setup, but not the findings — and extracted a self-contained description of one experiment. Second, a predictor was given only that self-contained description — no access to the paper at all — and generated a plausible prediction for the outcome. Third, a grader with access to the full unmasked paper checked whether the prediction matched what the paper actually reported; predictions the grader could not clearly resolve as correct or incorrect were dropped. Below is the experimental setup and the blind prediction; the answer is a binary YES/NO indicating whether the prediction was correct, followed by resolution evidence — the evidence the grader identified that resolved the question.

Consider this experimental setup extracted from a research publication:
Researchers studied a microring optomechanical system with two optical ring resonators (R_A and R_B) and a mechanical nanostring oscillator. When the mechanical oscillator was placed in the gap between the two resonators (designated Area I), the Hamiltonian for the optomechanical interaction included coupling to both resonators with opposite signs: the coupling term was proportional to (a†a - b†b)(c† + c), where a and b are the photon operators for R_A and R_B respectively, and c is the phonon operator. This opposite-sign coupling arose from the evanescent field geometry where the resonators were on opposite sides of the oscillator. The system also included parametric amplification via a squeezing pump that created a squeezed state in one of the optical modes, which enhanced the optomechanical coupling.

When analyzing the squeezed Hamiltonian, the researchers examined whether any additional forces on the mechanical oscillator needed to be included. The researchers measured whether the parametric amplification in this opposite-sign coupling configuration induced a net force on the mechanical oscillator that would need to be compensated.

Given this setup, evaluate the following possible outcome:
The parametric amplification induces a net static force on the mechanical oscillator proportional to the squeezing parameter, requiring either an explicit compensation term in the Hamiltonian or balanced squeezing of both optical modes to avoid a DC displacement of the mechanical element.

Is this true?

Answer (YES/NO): NO